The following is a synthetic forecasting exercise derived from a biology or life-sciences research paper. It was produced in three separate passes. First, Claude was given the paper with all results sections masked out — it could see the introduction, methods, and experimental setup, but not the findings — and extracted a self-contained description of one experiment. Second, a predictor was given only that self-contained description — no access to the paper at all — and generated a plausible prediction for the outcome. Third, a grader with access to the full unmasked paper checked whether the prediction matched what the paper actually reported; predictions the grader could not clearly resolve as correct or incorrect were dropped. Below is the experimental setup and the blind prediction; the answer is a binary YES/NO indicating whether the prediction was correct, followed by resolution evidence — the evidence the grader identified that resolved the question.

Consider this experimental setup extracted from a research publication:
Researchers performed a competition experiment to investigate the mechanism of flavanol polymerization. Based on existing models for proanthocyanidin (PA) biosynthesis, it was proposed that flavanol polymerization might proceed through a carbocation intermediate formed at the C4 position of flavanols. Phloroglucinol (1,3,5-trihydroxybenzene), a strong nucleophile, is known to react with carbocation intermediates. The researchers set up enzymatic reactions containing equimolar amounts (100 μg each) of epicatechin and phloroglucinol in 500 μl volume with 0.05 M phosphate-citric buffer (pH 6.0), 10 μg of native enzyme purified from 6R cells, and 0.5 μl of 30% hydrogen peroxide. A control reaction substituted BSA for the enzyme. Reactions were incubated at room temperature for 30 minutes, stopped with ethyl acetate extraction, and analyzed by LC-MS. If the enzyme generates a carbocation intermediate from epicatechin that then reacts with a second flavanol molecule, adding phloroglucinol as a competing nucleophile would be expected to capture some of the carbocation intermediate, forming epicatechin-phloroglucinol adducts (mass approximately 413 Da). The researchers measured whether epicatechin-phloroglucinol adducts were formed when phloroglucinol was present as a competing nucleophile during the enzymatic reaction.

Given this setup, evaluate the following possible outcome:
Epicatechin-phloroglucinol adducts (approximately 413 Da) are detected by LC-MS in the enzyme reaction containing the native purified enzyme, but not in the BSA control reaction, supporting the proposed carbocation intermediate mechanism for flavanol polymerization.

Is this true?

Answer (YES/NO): NO